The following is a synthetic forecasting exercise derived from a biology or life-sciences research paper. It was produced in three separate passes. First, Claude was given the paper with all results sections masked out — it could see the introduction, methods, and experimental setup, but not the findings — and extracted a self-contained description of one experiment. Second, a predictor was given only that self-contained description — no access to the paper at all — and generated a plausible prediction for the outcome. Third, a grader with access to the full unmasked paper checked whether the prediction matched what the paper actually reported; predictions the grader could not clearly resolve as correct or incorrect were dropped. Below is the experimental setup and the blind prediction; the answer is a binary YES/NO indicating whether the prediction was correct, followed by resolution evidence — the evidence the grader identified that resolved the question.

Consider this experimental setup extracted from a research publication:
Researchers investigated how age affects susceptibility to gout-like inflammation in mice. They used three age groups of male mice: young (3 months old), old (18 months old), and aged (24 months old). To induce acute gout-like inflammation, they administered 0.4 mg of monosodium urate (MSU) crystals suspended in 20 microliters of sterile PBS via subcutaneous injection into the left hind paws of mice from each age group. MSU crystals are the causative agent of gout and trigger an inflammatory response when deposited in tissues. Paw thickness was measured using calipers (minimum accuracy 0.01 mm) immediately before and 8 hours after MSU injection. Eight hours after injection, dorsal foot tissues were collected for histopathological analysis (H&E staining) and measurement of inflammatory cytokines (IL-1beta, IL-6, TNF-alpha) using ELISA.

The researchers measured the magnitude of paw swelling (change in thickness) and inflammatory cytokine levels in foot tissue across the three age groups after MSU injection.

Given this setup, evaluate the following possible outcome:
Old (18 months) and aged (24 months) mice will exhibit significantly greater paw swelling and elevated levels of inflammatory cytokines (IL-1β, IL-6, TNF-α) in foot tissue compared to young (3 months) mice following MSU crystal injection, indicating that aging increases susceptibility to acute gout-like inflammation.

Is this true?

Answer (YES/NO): NO